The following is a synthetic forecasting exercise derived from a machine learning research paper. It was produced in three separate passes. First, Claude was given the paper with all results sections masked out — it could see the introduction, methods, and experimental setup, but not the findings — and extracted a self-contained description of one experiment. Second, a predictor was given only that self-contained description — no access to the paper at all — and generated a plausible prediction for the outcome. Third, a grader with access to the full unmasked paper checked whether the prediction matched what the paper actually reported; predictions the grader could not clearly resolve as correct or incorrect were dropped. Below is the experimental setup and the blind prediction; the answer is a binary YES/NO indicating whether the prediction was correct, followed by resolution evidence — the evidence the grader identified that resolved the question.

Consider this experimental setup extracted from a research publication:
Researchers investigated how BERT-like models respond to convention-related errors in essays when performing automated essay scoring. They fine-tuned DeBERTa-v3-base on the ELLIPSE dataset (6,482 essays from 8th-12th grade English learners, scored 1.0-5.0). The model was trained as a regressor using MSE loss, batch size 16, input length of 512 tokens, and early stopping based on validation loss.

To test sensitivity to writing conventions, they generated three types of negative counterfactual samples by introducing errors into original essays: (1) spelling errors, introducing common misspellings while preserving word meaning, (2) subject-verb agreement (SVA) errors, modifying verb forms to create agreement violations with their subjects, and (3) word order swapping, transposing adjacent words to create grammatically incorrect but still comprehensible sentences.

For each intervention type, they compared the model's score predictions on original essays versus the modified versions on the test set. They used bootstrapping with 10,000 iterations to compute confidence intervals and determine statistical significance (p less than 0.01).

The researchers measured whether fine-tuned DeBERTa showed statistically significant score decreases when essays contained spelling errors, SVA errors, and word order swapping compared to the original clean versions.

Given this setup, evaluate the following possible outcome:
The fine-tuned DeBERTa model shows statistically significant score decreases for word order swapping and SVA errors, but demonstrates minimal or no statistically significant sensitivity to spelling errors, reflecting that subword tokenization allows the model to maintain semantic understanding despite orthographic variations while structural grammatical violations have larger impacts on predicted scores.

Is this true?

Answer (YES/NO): NO